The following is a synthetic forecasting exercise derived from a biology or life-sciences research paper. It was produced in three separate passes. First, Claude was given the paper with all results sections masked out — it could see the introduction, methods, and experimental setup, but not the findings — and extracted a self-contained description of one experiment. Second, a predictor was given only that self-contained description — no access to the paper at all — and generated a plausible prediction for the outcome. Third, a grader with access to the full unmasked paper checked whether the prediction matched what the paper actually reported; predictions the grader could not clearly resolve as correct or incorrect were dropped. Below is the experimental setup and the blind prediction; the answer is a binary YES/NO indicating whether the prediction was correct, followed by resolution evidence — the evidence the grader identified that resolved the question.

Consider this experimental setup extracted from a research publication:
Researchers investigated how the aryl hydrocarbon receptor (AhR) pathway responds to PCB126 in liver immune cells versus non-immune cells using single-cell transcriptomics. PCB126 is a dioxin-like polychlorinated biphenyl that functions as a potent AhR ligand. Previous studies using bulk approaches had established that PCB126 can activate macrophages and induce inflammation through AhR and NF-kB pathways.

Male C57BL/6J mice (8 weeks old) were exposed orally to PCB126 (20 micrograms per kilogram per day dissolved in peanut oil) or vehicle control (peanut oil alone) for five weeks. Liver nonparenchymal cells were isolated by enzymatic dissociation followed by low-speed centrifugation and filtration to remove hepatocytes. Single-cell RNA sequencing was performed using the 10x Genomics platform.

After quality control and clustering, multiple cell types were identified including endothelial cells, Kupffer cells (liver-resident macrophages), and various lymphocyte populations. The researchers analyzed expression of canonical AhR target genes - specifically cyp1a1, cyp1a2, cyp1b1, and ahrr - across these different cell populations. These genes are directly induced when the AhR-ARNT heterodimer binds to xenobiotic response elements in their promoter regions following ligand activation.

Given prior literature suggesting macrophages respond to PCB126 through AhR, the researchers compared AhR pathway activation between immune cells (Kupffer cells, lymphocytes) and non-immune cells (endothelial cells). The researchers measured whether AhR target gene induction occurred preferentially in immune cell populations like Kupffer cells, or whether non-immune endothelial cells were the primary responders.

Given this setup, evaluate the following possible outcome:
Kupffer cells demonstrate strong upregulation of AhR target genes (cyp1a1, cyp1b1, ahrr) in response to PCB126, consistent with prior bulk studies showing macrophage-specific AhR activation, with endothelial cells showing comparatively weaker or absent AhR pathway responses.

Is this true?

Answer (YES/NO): NO